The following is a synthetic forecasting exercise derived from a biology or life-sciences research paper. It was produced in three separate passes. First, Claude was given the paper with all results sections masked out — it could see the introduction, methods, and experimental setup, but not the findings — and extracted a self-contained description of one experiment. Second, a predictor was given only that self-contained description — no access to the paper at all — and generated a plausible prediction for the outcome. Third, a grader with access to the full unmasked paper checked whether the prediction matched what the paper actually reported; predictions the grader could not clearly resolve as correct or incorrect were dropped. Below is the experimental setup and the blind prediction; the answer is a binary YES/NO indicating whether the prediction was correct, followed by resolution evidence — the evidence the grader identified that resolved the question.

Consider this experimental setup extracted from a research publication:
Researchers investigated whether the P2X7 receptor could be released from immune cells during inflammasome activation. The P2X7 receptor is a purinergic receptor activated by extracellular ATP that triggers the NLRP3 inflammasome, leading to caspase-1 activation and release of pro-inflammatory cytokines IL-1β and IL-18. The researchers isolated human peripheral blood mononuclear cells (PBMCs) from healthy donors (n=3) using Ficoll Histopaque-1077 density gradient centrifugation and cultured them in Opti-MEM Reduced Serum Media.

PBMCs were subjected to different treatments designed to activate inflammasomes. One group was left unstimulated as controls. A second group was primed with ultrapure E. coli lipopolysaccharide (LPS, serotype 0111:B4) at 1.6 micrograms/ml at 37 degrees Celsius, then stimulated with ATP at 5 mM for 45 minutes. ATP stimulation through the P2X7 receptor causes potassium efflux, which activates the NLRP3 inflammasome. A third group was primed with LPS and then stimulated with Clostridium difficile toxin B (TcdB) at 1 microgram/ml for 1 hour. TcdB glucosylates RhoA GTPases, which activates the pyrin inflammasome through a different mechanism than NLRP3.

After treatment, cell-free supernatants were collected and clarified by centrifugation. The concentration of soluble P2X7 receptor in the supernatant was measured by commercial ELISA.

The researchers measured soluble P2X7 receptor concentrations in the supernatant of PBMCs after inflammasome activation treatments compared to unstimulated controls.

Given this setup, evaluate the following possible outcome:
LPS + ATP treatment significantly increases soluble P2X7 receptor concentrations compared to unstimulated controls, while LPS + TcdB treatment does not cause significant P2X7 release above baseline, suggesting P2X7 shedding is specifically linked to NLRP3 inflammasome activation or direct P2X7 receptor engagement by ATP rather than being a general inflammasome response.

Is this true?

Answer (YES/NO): NO